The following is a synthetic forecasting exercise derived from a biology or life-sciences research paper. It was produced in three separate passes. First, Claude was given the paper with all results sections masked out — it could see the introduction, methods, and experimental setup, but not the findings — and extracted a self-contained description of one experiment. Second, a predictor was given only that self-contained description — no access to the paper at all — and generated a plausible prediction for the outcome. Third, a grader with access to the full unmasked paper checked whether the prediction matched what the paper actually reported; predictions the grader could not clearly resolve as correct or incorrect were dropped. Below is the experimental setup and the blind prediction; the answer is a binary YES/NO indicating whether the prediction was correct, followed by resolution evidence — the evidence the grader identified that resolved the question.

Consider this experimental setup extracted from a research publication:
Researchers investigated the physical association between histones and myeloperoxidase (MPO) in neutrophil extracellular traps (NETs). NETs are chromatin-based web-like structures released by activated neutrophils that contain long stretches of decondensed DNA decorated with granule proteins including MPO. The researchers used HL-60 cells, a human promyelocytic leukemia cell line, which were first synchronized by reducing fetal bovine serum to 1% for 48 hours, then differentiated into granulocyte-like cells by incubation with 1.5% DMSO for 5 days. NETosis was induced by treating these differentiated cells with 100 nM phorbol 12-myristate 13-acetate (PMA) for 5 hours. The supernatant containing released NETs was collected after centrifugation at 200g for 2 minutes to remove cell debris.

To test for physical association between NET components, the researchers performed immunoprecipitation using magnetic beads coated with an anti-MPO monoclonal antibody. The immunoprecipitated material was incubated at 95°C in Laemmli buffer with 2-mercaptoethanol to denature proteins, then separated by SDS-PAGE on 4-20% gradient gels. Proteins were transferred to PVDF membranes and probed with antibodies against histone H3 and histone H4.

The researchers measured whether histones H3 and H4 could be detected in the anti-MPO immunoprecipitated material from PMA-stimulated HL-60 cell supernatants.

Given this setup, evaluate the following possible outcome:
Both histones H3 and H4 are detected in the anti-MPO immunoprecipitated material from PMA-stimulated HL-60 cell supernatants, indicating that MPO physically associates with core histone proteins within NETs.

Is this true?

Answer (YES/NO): YES